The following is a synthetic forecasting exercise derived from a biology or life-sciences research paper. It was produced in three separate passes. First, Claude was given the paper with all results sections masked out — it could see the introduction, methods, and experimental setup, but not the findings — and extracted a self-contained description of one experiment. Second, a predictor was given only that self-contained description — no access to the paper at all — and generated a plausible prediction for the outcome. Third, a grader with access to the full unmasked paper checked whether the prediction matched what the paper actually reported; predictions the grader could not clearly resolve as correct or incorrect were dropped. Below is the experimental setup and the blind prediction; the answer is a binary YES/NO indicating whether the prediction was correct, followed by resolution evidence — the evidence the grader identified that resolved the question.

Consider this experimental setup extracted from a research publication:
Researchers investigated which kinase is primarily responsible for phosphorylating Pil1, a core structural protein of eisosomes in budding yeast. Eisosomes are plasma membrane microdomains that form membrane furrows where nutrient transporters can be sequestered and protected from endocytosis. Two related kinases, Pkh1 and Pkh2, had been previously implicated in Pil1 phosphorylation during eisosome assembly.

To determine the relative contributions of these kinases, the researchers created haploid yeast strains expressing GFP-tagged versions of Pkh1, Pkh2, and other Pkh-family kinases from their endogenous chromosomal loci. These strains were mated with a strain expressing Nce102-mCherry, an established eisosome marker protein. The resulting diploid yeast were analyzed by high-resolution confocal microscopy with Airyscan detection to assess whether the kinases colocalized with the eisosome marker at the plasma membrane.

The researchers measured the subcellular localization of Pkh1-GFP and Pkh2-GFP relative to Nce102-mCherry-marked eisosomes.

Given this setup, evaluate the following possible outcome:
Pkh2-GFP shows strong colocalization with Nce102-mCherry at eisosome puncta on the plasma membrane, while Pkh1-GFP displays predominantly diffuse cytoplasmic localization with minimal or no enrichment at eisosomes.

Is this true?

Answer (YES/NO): YES